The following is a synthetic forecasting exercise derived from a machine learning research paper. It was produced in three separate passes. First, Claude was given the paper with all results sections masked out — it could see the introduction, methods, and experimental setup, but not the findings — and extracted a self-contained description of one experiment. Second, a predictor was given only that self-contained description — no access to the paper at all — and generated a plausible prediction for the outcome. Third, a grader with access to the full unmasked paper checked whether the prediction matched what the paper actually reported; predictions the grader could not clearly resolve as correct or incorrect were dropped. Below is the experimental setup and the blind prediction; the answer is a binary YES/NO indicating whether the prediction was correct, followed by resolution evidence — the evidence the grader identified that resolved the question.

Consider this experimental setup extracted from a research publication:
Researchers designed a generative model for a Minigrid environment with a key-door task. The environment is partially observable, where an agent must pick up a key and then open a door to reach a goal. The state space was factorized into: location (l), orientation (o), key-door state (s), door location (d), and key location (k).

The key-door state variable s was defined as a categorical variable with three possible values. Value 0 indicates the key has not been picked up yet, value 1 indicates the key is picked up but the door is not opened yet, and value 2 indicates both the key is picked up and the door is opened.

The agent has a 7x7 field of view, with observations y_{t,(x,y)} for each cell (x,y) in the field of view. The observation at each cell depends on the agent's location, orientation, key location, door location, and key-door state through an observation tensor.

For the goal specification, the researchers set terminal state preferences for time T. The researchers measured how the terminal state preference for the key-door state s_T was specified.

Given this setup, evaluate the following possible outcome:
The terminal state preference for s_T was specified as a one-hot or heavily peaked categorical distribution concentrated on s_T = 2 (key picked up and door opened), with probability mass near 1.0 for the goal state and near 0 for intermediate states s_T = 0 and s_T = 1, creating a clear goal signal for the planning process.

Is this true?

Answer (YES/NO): YES